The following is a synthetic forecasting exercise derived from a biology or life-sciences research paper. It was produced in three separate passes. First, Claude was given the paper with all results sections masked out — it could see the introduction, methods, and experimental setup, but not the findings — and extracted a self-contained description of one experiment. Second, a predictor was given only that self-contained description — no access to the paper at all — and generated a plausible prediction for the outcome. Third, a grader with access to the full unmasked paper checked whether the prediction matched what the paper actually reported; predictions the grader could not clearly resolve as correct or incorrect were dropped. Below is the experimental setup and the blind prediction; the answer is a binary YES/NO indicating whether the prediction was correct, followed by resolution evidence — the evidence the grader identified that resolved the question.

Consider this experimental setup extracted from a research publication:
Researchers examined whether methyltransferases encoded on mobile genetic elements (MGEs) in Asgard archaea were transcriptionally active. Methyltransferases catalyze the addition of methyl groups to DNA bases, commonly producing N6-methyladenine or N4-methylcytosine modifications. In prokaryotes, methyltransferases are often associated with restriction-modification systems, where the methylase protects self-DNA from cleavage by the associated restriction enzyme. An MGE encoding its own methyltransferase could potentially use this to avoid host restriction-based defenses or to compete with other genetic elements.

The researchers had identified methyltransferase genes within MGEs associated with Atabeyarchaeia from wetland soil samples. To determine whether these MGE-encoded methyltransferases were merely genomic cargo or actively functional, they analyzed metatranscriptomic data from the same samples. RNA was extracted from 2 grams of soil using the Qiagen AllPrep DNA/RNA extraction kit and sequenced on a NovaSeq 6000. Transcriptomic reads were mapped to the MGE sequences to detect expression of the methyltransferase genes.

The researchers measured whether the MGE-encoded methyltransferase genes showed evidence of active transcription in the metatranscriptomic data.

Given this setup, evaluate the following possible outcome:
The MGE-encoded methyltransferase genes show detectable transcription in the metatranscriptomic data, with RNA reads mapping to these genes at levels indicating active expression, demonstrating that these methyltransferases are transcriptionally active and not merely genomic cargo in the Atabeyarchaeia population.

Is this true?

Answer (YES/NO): YES